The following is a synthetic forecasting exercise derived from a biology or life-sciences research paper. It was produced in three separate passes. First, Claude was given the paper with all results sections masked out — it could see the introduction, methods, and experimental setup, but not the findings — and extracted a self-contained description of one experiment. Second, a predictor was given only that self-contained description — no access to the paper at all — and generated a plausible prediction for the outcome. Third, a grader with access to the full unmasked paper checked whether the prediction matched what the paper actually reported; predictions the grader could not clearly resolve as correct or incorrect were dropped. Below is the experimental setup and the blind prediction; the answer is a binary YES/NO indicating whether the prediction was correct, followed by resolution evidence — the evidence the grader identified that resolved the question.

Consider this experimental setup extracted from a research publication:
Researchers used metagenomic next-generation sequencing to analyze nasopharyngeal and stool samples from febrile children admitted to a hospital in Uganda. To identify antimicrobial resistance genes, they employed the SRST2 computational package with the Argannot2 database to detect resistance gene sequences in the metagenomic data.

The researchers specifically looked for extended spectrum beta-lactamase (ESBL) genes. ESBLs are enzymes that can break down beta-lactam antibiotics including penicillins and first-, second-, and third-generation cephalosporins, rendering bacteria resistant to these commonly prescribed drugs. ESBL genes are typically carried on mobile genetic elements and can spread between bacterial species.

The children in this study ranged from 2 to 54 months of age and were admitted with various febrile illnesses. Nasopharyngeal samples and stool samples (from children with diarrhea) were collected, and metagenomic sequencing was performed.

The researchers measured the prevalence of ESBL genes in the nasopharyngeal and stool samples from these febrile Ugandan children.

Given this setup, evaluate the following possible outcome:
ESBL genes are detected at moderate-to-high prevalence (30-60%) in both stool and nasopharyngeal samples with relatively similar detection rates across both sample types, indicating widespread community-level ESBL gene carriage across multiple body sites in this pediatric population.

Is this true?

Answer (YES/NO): NO